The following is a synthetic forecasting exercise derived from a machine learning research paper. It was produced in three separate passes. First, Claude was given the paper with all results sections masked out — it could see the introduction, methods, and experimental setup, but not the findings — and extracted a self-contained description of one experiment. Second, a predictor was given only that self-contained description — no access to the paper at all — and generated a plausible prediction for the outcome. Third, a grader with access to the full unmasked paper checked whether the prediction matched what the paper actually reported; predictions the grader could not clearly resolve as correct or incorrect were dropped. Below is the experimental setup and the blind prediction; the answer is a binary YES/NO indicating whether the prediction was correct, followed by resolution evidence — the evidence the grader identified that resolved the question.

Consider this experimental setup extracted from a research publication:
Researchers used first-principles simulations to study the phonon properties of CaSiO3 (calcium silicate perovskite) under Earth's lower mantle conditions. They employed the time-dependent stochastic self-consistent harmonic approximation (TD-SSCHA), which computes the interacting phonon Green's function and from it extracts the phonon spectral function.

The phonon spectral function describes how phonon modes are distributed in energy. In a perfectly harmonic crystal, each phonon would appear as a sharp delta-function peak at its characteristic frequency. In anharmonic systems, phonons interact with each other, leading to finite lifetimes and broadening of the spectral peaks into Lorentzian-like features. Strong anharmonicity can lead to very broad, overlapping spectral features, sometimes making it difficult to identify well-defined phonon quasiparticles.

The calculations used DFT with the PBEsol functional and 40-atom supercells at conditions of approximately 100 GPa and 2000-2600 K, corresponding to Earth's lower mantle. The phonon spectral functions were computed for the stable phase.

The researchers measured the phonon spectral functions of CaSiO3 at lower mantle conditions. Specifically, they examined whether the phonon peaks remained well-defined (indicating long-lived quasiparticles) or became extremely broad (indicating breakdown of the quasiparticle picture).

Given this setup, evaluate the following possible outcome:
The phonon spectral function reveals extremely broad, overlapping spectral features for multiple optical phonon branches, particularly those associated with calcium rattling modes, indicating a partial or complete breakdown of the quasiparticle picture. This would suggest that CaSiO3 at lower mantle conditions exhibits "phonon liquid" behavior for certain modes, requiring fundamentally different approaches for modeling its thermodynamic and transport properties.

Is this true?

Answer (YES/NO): NO